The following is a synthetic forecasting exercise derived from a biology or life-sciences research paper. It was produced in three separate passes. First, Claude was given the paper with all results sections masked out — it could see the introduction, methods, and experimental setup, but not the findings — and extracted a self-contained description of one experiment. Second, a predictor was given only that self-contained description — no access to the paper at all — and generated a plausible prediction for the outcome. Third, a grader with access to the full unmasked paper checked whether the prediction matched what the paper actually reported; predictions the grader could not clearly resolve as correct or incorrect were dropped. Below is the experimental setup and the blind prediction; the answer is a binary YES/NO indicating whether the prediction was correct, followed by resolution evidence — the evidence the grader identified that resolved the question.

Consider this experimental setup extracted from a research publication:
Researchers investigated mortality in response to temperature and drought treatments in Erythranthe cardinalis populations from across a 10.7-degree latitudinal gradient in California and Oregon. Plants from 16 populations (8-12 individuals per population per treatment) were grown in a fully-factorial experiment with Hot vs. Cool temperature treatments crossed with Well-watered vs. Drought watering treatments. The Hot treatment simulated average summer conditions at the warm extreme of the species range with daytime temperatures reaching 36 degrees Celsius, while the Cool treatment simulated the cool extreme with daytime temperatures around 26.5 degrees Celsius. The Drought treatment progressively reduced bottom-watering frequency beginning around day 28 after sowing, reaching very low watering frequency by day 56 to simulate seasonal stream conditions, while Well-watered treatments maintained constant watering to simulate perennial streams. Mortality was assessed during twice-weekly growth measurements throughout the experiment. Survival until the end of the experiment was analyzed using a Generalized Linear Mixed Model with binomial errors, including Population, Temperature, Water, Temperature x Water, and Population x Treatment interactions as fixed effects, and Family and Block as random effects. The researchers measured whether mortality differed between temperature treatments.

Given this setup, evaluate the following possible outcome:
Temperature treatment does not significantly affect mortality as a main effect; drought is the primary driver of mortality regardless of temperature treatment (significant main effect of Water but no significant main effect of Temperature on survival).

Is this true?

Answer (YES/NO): NO